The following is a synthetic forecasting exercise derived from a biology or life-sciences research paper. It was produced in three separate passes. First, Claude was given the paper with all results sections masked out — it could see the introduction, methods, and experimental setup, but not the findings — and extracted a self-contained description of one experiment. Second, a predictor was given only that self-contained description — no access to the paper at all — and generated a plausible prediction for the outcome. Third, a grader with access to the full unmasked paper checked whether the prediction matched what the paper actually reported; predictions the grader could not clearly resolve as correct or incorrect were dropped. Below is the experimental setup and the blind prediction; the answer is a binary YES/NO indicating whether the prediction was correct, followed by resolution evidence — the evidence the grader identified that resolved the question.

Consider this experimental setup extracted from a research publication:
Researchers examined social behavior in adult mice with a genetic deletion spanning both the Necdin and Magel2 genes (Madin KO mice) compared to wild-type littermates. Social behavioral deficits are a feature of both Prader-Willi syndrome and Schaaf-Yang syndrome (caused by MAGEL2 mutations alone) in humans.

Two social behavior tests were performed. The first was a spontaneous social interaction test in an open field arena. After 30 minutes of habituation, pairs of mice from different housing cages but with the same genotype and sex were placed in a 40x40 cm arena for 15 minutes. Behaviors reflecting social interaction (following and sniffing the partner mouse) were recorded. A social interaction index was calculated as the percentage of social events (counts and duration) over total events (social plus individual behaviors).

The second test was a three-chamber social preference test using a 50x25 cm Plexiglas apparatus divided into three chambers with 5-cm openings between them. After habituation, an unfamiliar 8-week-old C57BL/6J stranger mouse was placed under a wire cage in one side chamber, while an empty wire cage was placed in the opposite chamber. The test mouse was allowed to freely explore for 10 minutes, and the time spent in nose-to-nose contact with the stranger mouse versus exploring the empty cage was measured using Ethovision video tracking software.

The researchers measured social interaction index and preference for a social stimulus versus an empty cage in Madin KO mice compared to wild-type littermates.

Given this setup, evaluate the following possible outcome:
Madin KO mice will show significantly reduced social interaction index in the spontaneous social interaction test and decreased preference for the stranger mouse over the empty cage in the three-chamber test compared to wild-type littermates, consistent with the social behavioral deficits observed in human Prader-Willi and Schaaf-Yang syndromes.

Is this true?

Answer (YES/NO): NO